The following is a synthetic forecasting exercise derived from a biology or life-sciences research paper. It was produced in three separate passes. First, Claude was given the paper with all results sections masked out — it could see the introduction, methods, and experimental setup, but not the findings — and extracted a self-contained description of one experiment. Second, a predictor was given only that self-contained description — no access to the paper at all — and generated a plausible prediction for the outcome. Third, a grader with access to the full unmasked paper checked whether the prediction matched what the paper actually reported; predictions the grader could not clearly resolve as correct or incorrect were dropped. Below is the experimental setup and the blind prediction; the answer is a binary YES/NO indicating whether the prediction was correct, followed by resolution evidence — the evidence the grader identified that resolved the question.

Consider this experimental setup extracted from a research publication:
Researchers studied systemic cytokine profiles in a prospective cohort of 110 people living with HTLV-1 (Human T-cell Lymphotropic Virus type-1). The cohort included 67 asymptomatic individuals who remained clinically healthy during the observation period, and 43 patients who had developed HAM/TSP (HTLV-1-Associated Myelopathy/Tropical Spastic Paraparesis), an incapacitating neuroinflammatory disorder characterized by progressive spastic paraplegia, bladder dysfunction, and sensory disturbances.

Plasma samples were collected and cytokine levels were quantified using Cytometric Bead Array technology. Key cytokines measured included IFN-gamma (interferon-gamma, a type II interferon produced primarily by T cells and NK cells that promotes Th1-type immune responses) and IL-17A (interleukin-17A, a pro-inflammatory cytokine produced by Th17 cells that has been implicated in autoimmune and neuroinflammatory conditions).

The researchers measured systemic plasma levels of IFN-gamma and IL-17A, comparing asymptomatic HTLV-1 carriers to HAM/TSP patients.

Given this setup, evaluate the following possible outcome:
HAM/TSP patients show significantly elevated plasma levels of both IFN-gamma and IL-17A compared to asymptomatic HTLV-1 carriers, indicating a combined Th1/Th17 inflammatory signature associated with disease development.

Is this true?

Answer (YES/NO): YES